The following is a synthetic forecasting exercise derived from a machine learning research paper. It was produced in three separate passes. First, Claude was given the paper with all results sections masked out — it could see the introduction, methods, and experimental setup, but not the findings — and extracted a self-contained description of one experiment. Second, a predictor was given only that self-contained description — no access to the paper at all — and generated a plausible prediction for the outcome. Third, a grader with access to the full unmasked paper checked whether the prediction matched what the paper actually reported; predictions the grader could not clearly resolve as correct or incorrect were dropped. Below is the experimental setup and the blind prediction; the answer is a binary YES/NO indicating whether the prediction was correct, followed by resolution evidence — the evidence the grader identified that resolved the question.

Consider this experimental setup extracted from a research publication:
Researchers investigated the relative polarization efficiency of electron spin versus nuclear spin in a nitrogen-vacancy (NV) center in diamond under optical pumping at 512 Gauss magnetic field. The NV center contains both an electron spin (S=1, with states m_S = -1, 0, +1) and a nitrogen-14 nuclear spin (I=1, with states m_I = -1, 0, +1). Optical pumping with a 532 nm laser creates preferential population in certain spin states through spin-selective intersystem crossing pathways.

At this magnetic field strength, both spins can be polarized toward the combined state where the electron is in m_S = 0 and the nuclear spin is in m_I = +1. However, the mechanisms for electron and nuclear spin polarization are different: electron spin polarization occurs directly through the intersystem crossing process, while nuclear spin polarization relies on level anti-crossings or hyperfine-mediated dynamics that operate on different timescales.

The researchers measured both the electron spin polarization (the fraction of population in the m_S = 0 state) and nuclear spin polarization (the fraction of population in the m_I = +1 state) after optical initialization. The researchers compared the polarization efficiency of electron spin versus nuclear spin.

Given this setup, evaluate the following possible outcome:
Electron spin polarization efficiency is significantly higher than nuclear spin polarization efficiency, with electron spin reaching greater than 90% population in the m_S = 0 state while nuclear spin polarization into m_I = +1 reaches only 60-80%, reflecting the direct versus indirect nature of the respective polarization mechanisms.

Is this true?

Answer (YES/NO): NO